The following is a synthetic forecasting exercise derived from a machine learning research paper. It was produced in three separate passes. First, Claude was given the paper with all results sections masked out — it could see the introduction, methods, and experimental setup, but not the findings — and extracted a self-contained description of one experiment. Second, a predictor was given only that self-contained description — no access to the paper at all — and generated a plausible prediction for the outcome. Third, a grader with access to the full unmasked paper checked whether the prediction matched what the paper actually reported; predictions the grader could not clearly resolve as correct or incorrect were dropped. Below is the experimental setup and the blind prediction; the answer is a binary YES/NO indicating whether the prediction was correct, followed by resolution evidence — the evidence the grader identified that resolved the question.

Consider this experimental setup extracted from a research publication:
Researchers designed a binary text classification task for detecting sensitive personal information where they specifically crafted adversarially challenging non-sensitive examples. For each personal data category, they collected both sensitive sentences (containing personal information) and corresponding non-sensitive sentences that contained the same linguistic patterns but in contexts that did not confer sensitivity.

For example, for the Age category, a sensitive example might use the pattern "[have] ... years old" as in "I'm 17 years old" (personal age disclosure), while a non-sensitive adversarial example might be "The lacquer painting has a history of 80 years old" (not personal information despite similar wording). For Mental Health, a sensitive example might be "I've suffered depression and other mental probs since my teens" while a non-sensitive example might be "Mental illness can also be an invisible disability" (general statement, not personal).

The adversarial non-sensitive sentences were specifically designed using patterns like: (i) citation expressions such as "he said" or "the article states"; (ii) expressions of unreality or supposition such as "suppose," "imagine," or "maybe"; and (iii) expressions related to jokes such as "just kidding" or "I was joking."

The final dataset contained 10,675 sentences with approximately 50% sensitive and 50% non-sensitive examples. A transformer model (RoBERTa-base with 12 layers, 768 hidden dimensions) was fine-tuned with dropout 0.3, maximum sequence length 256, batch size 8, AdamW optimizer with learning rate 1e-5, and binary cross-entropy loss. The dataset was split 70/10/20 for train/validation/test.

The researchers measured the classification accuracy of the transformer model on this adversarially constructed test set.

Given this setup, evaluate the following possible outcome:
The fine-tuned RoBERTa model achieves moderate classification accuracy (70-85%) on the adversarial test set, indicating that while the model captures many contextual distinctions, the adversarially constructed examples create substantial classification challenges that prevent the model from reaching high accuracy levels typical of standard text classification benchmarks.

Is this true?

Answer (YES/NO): NO